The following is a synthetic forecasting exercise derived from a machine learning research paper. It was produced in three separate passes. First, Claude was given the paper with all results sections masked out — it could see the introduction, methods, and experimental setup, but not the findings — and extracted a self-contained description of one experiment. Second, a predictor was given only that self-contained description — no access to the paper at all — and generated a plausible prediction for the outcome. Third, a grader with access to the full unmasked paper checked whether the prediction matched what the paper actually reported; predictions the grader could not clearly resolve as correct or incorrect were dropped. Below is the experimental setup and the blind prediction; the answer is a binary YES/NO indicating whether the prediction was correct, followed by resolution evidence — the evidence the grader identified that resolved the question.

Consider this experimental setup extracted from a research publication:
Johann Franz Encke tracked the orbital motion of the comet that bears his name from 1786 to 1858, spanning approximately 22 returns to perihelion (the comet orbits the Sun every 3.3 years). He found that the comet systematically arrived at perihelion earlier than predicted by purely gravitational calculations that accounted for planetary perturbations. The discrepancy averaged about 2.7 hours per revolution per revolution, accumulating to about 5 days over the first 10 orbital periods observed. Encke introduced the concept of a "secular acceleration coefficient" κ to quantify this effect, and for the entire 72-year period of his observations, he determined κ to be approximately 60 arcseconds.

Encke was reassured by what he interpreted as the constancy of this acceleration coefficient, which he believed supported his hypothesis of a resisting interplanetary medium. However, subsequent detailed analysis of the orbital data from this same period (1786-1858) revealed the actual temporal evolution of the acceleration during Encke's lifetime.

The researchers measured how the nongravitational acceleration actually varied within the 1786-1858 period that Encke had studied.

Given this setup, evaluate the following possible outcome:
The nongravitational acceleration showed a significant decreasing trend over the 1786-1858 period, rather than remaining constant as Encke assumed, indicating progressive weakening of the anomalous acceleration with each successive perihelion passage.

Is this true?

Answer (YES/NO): NO